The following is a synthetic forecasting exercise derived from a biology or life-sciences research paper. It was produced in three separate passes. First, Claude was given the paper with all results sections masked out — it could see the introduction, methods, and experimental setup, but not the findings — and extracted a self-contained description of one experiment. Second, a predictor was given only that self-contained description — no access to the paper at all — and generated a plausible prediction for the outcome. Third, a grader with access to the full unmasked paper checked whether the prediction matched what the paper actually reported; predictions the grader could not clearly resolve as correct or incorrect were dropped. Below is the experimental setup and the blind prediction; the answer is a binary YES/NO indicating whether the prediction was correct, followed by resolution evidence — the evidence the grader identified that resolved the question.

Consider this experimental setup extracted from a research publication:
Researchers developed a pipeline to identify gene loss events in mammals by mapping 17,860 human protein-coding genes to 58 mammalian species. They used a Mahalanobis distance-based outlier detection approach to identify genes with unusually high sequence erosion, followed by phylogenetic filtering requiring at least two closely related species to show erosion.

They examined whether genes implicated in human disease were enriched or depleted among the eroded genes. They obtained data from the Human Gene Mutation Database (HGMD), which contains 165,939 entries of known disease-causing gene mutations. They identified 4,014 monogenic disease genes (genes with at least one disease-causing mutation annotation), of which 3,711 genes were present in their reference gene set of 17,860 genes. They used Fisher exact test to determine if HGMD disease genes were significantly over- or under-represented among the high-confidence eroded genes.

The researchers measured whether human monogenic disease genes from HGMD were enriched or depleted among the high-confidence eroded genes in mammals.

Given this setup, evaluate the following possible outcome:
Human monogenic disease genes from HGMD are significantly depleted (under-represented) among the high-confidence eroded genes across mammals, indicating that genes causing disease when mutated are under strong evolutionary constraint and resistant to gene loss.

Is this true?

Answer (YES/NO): YES